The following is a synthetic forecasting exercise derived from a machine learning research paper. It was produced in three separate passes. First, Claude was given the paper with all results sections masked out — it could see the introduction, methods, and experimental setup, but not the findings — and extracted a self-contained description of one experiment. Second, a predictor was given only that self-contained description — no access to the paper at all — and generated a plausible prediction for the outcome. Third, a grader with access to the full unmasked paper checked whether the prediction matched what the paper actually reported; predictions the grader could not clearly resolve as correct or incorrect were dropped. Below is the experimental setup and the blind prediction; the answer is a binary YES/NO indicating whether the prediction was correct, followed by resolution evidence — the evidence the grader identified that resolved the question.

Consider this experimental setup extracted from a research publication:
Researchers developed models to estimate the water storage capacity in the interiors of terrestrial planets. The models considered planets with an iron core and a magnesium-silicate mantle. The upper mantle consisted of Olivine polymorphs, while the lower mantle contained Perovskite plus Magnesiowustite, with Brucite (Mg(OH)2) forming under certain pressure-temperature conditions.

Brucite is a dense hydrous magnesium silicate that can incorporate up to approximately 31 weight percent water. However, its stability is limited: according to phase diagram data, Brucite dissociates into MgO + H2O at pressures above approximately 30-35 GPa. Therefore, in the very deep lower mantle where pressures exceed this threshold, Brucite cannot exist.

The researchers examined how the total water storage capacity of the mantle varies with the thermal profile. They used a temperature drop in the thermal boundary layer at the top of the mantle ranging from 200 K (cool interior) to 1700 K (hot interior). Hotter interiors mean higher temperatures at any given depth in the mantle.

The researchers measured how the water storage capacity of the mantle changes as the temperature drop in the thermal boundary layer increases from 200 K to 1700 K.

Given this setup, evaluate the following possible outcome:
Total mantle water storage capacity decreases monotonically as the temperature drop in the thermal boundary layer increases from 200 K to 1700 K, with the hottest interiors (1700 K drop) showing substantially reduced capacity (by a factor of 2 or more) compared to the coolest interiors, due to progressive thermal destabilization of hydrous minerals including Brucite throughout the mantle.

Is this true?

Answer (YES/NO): YES